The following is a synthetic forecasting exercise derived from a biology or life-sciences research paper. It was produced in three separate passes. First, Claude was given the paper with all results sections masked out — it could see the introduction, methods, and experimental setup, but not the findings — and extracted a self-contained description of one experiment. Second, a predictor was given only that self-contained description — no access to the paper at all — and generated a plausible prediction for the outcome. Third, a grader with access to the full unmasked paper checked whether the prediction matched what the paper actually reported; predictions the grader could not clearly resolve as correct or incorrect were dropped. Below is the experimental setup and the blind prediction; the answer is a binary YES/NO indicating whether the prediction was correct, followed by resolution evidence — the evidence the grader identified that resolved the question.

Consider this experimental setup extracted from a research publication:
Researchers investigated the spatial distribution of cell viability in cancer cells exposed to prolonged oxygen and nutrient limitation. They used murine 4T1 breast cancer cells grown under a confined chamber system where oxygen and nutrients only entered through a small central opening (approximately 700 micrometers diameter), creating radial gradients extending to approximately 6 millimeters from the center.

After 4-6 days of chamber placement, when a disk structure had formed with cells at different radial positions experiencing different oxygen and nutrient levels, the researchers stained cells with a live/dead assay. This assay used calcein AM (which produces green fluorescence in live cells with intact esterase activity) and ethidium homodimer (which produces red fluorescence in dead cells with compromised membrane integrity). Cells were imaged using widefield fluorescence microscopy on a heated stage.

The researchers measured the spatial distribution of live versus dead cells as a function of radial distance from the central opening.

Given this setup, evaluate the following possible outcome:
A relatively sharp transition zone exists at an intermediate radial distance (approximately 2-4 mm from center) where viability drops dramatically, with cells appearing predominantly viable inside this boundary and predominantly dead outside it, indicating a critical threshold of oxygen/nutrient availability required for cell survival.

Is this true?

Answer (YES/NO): NO